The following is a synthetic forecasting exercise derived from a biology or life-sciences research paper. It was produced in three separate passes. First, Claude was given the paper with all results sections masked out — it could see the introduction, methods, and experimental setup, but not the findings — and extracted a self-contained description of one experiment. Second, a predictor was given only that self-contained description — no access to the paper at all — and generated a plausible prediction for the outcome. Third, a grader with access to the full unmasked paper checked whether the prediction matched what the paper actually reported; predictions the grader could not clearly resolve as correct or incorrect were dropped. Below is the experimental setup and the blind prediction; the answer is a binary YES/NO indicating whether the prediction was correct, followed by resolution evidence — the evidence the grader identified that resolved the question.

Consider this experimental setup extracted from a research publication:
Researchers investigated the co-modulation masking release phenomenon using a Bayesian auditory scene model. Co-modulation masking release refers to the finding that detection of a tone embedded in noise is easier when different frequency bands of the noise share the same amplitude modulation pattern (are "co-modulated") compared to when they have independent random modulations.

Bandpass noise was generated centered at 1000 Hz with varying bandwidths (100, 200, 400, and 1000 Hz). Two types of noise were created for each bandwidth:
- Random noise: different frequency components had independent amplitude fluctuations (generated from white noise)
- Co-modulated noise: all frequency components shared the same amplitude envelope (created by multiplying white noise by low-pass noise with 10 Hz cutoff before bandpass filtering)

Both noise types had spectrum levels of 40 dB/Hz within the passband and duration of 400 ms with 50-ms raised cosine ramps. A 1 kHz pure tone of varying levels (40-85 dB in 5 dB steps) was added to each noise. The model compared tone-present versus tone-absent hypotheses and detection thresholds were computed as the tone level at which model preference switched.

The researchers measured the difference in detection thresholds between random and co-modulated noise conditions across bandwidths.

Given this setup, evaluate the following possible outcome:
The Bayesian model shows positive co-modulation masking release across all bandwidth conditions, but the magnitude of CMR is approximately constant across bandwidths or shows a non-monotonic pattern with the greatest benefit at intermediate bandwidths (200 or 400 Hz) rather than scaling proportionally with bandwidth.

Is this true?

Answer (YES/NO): NO